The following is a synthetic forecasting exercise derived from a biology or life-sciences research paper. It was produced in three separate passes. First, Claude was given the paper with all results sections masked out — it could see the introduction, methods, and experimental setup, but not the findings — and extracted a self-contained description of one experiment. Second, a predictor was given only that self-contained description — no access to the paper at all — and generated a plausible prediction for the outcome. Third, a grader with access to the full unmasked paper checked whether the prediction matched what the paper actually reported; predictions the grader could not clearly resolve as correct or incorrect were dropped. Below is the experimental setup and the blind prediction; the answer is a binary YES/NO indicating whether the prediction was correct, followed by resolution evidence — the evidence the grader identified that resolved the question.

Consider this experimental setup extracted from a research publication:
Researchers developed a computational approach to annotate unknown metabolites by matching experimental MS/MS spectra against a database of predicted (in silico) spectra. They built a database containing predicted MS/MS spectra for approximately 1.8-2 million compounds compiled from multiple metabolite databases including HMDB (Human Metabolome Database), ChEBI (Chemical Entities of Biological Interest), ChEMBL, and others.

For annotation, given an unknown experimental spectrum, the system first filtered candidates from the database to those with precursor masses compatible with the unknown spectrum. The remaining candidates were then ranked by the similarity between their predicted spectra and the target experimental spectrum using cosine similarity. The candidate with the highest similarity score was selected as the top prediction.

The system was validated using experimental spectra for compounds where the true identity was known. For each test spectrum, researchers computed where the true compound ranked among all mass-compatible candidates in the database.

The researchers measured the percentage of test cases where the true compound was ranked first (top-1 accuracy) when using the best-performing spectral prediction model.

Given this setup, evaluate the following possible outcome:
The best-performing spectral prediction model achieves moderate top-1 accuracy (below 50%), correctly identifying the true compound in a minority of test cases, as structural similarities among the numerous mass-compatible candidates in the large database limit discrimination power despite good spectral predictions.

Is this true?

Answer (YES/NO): YES